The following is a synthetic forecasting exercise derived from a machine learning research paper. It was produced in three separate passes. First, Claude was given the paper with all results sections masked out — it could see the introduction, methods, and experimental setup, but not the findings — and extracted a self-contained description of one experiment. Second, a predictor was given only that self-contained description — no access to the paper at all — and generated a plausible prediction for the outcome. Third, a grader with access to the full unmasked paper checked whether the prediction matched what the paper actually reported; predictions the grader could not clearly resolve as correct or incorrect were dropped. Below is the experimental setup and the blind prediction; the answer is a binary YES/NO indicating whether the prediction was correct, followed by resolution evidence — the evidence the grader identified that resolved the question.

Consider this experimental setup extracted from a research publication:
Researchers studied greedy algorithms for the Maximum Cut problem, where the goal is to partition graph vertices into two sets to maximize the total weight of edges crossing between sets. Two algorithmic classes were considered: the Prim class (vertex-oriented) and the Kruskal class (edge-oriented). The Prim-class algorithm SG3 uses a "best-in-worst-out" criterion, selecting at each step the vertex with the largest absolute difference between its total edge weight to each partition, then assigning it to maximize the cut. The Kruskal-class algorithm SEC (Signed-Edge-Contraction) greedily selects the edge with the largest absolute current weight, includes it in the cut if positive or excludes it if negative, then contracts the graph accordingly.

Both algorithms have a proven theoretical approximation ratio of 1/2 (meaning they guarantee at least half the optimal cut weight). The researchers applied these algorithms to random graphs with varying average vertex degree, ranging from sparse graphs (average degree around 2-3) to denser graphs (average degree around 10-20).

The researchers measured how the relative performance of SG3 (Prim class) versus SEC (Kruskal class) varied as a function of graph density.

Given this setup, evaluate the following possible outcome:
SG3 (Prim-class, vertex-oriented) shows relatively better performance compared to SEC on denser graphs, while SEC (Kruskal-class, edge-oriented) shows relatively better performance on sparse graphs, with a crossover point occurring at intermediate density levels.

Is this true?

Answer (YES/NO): YES